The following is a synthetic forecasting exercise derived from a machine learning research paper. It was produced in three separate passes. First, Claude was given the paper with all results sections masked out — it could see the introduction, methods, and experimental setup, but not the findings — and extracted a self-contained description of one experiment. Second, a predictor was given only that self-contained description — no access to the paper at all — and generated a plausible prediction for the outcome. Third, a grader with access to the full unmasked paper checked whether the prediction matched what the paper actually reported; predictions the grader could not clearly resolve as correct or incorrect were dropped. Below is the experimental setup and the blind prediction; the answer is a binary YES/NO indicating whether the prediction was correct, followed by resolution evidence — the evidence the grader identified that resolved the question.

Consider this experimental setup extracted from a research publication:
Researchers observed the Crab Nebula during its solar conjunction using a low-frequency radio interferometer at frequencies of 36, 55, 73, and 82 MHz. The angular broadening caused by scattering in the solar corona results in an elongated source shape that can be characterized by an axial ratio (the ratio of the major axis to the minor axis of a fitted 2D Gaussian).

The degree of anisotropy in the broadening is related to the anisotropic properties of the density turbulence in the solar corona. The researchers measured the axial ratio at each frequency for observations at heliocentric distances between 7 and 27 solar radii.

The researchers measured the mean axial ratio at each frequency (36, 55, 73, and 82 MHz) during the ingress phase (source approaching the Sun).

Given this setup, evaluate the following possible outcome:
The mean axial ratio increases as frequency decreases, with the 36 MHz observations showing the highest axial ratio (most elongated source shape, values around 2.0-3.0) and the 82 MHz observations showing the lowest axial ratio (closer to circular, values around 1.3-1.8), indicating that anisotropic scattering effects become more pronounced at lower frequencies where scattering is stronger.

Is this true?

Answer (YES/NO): NO